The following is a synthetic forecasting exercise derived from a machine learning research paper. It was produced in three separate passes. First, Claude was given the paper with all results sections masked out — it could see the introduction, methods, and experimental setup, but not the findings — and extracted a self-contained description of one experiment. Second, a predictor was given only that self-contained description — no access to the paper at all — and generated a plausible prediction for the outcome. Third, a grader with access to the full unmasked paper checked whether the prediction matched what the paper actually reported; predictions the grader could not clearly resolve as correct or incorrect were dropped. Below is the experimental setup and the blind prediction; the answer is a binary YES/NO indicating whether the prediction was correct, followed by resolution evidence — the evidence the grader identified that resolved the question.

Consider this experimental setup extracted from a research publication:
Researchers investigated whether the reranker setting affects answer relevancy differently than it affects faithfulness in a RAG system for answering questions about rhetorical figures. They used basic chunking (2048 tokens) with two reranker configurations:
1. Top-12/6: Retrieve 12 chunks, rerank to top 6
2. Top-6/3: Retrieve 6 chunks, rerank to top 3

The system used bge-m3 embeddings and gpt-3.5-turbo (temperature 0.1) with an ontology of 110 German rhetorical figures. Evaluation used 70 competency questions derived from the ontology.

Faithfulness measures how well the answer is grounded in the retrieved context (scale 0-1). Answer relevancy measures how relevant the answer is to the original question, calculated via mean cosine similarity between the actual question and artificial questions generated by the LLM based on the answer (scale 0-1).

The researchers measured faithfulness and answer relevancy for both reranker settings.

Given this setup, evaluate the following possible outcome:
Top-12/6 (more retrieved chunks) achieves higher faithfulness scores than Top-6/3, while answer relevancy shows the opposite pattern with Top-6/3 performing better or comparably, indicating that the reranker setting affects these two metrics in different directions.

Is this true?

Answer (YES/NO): NO